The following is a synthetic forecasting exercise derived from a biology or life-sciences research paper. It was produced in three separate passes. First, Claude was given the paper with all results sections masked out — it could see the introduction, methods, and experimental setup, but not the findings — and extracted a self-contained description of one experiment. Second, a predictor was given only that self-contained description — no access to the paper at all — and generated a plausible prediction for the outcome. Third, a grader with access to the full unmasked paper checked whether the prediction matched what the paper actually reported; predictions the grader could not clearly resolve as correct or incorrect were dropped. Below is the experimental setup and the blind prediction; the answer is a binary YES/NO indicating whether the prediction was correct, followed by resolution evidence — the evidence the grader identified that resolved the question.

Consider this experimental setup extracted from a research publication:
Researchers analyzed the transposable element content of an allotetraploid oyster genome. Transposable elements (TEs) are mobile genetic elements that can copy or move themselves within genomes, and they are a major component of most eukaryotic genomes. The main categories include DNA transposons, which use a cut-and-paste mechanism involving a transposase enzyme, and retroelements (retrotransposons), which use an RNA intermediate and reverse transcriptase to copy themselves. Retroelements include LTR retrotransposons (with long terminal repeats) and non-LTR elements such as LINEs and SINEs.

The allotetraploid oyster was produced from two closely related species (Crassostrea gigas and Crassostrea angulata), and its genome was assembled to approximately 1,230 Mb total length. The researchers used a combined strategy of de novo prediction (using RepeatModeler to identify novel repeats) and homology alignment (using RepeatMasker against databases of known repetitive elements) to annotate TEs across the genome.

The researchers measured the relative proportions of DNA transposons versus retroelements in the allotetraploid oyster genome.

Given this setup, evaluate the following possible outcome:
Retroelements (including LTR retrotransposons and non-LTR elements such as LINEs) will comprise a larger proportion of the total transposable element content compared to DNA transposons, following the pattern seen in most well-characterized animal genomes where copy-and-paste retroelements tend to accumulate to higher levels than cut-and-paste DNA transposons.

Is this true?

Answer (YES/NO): NO